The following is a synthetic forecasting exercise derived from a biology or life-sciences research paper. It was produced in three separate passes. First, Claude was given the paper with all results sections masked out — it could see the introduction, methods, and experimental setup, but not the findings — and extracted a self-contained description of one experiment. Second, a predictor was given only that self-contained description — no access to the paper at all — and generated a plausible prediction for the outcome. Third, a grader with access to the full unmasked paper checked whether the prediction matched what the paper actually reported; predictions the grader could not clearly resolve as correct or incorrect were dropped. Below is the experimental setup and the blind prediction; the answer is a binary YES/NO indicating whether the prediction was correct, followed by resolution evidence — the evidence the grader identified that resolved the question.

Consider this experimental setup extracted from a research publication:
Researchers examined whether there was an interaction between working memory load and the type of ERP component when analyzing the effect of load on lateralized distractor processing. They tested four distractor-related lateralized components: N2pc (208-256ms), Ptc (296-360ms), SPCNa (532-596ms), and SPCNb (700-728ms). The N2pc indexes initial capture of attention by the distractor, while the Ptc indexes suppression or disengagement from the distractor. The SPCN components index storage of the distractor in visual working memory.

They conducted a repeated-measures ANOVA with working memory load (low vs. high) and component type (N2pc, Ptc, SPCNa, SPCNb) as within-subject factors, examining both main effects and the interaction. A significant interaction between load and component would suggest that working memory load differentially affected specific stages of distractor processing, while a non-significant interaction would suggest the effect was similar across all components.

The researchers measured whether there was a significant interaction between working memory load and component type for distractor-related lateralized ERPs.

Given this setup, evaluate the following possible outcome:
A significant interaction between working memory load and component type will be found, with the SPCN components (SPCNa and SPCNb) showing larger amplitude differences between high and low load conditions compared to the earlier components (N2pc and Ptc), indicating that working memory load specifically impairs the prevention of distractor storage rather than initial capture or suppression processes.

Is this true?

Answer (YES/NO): NO